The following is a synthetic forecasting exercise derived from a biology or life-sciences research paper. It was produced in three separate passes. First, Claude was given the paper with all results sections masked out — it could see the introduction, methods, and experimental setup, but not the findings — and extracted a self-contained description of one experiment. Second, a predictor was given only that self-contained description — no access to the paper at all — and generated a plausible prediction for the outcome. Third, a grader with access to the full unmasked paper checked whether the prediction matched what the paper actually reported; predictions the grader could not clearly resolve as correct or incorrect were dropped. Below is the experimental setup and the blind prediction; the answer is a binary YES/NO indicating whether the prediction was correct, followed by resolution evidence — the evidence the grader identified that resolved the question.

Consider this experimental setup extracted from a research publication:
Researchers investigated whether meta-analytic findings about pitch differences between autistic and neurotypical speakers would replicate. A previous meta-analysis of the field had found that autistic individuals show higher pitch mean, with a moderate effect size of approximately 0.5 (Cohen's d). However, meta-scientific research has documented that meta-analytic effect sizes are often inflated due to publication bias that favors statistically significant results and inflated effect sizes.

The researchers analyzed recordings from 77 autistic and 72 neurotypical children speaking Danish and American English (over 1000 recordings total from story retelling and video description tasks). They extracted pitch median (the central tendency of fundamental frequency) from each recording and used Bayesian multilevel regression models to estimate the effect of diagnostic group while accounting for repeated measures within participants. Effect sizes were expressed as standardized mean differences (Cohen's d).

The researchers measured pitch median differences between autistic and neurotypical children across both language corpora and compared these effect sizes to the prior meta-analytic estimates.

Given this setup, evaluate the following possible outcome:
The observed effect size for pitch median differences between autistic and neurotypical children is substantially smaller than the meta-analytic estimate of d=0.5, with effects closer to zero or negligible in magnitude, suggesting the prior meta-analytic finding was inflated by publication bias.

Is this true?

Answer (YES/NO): NO